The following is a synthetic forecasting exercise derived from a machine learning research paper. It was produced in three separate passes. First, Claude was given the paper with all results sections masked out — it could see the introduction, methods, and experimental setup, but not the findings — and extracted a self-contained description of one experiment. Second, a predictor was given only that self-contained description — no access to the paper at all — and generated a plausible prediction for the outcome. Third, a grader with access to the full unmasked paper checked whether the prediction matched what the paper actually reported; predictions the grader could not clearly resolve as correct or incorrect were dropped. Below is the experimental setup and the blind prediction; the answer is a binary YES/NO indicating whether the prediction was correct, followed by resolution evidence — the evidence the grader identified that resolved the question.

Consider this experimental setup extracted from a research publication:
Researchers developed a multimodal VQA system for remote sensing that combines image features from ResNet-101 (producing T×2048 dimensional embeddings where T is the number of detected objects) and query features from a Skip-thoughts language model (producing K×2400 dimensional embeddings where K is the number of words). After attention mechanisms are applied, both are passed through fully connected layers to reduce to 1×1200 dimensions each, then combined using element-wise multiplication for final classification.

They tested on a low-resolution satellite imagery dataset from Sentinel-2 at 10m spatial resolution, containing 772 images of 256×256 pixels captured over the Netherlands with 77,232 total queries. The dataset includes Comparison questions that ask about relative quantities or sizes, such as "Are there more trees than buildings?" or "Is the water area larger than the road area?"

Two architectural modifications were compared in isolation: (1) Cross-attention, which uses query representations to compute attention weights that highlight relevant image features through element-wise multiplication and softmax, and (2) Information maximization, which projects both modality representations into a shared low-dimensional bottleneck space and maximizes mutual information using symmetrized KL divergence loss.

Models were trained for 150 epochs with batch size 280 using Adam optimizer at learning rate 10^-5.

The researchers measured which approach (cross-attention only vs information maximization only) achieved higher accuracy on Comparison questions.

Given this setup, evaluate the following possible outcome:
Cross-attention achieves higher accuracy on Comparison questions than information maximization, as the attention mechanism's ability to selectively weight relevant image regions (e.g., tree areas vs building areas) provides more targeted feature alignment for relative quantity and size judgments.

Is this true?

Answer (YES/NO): YES